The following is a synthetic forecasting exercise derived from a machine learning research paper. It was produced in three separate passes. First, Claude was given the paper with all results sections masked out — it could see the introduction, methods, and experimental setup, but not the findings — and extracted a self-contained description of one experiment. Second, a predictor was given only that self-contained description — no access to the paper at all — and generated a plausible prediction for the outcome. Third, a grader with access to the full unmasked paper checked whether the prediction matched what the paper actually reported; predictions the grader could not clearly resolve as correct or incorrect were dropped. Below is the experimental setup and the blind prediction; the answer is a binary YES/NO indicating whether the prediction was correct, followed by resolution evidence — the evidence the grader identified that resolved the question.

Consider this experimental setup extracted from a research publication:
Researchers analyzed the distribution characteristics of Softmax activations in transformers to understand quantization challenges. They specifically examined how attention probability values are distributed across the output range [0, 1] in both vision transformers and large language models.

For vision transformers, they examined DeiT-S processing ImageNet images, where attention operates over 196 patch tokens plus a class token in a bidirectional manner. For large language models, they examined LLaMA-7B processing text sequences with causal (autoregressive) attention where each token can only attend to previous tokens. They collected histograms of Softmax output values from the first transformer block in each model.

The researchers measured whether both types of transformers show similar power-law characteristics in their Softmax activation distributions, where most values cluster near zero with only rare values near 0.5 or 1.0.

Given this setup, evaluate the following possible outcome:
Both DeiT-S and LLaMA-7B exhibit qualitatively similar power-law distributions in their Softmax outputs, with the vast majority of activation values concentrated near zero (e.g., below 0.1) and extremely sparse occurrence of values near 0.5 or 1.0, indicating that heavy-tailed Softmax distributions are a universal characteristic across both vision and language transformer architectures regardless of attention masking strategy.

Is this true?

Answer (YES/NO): YES